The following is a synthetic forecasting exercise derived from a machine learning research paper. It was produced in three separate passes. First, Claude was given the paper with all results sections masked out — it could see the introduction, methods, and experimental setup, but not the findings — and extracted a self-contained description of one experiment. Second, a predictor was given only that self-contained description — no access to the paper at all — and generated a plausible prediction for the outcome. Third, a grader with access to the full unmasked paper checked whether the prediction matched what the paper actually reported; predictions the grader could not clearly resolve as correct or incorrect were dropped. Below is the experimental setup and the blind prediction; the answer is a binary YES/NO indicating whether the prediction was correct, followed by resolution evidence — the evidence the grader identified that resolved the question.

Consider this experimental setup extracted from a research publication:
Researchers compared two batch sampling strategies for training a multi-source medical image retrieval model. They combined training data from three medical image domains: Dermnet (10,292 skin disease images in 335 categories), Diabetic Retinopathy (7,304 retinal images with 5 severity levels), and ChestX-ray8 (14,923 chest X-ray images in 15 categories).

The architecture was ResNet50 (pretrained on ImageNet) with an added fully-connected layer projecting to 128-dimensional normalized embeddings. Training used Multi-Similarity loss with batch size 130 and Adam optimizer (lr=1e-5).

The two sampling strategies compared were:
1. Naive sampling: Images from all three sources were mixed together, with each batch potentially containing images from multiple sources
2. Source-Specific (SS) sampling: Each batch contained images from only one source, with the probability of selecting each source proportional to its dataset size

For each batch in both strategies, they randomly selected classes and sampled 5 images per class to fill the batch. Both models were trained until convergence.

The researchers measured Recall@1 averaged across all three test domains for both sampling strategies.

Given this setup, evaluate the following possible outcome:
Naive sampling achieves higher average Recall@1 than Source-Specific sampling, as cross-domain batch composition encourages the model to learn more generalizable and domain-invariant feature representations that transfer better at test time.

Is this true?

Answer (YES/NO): NO